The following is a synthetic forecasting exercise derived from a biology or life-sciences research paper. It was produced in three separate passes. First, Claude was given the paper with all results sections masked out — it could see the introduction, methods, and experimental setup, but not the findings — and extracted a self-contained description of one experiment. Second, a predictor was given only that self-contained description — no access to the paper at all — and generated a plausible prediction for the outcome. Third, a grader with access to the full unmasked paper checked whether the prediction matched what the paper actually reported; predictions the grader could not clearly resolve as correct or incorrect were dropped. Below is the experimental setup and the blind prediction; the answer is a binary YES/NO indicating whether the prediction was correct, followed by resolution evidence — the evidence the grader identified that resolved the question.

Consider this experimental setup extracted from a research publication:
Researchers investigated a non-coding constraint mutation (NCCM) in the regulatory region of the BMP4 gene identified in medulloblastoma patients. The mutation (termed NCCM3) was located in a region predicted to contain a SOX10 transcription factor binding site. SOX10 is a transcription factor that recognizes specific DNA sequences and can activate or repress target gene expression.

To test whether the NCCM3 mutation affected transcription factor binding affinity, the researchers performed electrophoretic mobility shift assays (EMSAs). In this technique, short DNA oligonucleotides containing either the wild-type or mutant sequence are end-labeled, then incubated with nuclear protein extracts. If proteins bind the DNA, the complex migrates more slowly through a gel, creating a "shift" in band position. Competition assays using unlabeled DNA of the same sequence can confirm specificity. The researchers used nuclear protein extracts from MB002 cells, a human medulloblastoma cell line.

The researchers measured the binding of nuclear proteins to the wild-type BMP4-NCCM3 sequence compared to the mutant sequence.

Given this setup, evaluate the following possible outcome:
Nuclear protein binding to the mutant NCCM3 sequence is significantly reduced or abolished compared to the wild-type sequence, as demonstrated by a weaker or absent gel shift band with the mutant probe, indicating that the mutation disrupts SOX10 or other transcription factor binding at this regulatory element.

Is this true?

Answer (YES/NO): NO